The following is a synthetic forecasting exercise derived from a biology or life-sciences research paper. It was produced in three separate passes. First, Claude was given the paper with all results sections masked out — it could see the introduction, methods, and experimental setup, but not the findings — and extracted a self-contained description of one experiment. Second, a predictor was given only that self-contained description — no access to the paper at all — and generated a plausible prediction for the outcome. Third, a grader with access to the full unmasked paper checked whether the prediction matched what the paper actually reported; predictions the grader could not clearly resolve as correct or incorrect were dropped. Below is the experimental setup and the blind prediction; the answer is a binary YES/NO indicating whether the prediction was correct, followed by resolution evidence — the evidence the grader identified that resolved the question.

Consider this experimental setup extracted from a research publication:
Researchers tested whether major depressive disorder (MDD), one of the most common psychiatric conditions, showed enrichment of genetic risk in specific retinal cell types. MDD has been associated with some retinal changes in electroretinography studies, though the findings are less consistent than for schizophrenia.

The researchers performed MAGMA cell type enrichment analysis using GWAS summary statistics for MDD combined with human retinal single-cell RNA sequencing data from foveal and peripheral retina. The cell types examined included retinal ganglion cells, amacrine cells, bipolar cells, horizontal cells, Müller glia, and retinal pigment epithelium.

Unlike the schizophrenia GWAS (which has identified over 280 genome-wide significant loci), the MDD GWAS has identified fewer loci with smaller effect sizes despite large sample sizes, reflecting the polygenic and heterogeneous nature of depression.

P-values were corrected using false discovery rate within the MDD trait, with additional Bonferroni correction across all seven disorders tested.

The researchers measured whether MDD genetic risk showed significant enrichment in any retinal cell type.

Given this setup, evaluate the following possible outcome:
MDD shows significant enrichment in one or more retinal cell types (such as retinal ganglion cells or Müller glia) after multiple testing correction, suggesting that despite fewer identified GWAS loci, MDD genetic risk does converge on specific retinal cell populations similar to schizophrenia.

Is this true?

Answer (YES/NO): YES